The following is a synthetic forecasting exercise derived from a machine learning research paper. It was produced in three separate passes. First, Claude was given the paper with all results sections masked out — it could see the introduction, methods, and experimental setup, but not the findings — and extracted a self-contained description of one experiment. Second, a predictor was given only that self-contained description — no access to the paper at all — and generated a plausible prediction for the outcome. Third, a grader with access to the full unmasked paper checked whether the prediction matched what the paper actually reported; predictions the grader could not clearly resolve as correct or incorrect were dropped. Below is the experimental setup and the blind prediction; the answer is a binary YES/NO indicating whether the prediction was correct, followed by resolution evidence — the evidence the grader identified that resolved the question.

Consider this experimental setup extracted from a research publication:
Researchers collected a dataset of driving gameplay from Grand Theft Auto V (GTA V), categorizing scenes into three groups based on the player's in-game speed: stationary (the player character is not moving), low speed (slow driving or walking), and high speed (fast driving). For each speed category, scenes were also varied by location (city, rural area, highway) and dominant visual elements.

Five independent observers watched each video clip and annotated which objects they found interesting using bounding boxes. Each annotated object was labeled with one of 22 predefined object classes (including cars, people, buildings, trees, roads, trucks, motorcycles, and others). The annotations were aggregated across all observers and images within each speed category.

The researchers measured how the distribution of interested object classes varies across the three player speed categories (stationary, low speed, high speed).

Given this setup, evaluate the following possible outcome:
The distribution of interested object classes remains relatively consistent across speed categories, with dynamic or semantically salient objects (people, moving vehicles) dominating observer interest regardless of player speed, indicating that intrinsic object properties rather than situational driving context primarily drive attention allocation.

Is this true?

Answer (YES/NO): NO